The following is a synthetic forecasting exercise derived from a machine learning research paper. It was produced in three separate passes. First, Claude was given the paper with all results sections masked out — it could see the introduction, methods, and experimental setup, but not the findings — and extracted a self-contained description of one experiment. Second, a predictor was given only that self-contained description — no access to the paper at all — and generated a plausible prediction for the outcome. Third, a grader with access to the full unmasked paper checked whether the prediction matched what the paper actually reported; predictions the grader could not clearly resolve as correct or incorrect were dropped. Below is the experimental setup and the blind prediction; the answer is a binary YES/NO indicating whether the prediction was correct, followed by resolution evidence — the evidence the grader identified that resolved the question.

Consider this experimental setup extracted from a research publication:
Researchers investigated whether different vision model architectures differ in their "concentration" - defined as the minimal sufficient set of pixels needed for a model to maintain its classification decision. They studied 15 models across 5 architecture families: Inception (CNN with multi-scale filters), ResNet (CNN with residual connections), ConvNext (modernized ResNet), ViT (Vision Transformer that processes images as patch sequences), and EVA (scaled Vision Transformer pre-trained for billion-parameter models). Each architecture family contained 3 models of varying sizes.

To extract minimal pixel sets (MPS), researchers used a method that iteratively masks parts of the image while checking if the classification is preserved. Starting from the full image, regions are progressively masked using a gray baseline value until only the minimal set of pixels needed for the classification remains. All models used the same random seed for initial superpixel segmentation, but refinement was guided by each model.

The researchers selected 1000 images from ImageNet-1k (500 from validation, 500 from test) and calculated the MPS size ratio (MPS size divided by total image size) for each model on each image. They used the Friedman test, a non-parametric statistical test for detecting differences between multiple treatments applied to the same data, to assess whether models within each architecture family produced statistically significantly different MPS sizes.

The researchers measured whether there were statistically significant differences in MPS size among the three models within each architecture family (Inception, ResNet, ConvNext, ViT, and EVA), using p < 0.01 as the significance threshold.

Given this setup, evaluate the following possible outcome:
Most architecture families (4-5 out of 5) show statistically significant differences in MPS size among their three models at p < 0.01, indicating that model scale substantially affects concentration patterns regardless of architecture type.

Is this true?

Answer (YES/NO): YES